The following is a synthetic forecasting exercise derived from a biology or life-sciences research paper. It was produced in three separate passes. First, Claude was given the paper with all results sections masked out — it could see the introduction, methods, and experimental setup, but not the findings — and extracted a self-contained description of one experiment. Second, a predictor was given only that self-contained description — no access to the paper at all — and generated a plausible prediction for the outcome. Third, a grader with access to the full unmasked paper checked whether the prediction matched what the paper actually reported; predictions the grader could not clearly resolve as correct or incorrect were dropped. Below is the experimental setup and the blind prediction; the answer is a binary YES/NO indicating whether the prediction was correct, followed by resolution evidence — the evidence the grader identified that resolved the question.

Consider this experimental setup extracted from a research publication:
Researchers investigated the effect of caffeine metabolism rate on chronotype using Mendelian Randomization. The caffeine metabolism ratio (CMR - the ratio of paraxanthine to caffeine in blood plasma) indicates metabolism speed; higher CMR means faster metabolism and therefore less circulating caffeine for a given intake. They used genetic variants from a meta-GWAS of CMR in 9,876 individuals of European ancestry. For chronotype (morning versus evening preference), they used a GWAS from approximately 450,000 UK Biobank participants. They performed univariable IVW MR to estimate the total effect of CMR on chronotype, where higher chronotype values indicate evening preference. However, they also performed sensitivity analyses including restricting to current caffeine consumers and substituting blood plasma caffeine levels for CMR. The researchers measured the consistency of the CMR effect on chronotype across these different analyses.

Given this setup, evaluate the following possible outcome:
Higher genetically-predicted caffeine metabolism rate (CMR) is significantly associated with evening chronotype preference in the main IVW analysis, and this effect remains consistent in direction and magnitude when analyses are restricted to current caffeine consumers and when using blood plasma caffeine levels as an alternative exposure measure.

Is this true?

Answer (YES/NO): NO